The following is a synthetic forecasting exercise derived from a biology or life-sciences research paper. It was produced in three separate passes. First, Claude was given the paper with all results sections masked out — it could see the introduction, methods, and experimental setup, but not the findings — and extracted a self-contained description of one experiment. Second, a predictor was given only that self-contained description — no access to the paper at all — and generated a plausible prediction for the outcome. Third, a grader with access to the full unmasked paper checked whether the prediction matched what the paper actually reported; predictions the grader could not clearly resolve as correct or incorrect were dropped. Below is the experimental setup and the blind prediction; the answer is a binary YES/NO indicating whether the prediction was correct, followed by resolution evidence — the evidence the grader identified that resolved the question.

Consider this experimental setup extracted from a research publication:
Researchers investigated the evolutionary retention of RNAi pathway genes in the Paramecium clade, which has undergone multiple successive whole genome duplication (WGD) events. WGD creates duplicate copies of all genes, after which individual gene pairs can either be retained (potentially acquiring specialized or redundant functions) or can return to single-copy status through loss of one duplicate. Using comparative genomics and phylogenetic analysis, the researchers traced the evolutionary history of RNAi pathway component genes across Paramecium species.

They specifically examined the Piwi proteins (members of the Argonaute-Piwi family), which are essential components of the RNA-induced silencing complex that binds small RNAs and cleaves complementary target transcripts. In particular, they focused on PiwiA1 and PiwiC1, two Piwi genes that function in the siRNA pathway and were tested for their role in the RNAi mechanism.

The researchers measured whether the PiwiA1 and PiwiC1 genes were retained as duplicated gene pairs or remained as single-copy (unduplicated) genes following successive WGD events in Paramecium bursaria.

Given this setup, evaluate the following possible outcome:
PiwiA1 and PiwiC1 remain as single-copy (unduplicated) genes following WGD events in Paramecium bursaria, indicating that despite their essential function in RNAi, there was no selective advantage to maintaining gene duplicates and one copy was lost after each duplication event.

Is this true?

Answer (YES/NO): YES